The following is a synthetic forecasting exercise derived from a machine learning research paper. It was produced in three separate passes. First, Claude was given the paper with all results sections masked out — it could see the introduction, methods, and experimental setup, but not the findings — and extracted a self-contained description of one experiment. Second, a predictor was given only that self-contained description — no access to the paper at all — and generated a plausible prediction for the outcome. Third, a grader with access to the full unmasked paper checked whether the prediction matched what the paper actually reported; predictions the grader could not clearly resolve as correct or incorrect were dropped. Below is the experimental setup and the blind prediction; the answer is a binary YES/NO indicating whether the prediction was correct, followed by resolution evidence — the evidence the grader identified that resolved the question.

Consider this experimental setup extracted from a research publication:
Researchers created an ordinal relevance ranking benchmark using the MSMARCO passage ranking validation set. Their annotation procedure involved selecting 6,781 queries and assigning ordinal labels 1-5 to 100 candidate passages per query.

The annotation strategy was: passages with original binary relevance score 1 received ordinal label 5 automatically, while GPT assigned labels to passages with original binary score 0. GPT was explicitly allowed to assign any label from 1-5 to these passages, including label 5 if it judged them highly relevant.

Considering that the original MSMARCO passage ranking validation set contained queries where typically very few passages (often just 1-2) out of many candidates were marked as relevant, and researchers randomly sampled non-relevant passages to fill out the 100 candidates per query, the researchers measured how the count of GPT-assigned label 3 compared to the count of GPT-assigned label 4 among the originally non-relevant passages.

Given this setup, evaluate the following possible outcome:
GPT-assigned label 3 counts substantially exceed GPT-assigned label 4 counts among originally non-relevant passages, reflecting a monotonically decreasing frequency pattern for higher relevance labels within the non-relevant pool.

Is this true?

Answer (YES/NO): NO